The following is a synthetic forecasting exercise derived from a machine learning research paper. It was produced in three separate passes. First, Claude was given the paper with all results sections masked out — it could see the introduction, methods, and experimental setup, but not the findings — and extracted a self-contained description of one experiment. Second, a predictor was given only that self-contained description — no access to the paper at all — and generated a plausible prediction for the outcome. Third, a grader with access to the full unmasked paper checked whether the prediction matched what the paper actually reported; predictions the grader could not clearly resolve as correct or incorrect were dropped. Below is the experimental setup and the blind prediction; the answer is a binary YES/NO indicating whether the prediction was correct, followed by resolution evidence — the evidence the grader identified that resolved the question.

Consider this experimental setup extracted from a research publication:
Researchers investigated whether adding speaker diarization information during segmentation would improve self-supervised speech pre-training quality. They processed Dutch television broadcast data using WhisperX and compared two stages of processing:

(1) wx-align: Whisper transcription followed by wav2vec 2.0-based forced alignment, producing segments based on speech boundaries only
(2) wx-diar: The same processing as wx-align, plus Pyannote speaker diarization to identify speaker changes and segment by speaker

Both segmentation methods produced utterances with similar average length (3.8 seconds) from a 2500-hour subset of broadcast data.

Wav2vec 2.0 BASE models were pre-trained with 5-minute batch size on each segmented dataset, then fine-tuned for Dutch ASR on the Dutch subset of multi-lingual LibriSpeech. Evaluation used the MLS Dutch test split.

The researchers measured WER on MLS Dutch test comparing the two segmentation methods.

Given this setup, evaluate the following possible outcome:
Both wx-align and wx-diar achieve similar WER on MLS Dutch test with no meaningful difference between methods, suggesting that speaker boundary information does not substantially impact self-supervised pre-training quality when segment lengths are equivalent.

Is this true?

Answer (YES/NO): YES